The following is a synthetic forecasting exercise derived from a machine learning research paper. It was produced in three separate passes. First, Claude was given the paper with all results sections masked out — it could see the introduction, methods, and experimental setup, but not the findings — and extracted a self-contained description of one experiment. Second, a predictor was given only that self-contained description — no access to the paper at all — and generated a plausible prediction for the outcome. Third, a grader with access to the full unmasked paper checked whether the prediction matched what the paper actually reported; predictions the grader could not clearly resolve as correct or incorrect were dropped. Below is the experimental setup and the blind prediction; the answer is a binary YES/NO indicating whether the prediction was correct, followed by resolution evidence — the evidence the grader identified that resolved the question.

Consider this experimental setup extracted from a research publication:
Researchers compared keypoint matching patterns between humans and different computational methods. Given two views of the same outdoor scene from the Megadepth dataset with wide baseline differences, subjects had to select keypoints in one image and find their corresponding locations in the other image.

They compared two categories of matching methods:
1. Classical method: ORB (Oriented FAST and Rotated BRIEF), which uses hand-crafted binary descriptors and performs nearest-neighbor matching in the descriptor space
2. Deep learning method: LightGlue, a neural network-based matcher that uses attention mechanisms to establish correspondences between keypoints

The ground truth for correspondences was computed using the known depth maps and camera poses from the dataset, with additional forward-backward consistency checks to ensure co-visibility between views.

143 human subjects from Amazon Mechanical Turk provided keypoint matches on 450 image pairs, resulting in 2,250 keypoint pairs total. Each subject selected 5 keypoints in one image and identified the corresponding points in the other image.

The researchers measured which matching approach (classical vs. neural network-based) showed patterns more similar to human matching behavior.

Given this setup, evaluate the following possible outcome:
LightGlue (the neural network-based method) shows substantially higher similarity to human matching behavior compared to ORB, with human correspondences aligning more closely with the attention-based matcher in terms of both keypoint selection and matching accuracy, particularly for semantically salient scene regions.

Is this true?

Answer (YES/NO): NO